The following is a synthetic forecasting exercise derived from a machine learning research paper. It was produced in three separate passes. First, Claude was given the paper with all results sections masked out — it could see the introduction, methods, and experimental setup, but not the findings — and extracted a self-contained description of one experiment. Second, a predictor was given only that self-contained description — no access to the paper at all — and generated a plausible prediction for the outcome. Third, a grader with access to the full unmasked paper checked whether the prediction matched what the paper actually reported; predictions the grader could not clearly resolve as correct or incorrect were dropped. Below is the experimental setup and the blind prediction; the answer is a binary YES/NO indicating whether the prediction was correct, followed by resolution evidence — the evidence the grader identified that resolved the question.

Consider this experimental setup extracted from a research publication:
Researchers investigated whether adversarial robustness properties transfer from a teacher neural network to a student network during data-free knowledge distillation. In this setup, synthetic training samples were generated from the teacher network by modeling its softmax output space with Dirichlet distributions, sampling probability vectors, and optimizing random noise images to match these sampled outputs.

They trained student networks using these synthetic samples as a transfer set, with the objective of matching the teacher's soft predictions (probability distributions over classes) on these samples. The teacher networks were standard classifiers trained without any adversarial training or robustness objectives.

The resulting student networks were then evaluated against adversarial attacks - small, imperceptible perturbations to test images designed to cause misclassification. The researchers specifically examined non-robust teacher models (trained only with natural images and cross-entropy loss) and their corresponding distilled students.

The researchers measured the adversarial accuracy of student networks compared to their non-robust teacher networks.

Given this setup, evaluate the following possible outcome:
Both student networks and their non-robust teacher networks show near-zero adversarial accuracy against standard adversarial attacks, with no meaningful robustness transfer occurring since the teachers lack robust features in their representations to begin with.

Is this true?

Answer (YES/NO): NO